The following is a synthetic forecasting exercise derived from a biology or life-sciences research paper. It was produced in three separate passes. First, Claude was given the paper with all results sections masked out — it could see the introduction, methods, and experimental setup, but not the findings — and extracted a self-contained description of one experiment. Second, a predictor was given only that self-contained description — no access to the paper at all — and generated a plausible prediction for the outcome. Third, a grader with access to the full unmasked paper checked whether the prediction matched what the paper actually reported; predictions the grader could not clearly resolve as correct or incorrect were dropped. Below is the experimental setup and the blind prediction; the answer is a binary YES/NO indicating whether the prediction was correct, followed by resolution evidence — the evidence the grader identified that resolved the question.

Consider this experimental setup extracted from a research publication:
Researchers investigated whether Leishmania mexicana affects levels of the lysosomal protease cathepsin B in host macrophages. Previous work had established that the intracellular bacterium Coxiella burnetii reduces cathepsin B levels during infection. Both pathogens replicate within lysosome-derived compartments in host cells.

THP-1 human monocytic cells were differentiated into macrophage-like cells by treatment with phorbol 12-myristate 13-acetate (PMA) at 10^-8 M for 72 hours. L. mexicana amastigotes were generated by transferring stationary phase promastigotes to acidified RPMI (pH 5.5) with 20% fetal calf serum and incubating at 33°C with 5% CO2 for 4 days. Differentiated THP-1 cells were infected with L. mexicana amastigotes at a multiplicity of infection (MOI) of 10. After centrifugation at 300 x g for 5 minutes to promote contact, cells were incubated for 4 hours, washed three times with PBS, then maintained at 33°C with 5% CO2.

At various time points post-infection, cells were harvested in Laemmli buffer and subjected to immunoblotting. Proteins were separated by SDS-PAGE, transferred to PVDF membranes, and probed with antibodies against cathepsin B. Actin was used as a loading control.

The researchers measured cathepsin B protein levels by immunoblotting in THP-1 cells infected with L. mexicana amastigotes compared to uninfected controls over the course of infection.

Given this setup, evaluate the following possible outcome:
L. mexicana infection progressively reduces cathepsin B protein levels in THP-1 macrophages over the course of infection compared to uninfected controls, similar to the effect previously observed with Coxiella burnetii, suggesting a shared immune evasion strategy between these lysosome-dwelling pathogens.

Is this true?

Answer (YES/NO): NO